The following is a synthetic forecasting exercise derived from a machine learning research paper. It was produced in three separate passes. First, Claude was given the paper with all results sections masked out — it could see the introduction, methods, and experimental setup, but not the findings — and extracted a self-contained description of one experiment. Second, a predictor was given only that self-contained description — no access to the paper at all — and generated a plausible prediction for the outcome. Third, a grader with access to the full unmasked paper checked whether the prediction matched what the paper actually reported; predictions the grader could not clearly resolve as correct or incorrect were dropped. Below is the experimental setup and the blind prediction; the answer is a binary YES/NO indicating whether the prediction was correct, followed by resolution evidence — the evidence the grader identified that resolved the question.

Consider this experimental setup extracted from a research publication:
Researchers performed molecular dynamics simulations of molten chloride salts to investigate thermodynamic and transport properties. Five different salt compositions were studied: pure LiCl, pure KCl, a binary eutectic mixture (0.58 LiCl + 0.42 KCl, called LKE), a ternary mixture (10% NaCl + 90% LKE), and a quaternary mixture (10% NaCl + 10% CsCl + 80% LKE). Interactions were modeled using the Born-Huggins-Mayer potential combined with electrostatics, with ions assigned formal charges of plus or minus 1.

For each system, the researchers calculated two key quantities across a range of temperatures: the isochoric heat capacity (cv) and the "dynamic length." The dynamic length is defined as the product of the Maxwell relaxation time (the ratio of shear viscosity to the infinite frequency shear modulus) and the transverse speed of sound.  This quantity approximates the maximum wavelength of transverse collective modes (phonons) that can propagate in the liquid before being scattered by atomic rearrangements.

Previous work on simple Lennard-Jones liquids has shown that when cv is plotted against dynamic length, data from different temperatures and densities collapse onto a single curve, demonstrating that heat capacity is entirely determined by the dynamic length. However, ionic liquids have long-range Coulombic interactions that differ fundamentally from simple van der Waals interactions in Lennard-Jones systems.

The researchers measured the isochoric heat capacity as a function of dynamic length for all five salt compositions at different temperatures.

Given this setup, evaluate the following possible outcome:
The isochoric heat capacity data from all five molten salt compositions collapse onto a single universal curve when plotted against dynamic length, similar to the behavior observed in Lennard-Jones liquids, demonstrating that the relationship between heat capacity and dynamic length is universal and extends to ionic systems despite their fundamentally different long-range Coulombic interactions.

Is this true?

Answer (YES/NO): YES